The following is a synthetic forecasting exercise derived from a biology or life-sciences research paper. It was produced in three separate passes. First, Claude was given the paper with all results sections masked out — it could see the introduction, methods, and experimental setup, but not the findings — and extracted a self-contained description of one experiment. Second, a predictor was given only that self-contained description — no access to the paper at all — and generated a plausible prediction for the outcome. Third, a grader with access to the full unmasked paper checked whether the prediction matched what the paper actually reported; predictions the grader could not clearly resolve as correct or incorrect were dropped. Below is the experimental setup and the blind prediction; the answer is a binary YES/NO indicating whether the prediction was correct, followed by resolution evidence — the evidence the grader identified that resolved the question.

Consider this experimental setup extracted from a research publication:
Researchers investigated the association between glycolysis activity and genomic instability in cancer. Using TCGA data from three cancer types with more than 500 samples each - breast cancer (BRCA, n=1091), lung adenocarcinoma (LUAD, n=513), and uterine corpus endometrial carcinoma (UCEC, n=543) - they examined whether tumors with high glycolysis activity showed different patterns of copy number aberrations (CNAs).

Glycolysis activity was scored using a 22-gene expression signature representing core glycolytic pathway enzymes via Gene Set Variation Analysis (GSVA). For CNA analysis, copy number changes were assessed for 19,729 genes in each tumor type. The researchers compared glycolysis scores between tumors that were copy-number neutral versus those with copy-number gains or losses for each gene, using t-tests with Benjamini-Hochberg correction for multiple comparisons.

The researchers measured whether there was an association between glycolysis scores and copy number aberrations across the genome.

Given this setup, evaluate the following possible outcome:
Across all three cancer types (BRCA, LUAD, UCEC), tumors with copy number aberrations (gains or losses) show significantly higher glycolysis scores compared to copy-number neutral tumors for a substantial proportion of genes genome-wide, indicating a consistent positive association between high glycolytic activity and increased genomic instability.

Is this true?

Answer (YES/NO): NO